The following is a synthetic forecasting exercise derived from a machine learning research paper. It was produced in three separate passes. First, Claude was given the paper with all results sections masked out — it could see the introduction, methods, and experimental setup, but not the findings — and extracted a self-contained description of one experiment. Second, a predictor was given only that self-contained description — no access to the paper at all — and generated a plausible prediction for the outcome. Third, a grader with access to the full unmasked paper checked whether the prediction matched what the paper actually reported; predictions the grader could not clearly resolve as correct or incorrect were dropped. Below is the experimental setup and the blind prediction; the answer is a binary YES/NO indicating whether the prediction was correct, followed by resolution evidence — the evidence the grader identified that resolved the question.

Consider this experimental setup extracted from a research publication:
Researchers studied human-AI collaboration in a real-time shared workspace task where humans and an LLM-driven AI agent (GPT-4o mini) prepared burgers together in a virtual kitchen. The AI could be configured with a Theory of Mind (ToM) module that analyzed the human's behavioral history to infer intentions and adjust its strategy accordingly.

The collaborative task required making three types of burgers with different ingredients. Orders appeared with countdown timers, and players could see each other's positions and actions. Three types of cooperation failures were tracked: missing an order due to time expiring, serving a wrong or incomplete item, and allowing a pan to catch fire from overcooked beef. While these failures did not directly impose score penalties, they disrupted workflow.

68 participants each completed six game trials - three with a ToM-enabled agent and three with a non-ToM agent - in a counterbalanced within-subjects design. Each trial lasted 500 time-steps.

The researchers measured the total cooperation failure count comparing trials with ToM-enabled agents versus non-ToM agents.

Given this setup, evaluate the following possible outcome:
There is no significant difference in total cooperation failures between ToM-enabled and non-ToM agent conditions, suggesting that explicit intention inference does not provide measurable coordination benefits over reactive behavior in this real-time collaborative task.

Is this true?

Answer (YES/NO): NO